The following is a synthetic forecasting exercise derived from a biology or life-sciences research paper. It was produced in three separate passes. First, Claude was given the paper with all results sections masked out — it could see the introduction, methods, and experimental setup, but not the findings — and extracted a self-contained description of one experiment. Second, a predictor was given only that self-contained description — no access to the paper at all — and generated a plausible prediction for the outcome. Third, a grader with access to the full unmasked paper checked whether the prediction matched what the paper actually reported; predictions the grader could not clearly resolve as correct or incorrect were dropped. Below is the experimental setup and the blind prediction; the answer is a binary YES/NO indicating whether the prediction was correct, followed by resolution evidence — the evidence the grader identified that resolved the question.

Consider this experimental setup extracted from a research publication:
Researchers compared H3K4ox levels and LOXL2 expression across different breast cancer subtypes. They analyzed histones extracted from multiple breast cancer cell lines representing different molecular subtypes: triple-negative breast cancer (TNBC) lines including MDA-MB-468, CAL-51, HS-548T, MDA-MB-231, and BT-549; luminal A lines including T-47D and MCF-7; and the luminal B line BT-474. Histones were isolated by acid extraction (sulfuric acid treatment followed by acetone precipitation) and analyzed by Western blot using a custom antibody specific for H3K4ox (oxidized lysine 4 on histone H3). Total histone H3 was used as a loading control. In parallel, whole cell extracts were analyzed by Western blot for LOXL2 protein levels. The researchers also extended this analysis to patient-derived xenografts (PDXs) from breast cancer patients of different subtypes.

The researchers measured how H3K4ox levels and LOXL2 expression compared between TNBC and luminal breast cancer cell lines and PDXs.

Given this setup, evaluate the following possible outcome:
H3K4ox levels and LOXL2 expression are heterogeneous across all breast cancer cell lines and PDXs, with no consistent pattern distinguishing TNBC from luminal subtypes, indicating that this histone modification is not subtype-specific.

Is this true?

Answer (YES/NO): NO